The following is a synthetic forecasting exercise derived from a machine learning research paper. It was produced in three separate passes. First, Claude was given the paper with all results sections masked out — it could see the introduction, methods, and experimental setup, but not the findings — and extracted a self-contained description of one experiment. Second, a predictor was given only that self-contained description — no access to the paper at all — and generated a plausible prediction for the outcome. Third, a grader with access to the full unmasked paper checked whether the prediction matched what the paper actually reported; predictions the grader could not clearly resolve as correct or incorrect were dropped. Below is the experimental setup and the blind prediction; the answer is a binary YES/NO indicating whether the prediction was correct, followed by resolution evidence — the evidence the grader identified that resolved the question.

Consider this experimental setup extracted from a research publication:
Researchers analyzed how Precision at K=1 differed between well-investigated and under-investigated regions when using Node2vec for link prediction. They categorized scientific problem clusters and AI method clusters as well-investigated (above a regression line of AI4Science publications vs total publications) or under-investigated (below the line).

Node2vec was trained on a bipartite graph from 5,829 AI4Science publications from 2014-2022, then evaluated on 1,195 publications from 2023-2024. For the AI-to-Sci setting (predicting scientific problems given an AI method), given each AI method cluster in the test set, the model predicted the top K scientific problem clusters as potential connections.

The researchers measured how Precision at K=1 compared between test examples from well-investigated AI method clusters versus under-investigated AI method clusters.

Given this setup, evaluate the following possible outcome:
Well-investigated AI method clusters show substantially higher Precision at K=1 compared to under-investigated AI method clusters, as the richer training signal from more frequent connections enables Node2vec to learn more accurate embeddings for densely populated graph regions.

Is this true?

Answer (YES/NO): NO